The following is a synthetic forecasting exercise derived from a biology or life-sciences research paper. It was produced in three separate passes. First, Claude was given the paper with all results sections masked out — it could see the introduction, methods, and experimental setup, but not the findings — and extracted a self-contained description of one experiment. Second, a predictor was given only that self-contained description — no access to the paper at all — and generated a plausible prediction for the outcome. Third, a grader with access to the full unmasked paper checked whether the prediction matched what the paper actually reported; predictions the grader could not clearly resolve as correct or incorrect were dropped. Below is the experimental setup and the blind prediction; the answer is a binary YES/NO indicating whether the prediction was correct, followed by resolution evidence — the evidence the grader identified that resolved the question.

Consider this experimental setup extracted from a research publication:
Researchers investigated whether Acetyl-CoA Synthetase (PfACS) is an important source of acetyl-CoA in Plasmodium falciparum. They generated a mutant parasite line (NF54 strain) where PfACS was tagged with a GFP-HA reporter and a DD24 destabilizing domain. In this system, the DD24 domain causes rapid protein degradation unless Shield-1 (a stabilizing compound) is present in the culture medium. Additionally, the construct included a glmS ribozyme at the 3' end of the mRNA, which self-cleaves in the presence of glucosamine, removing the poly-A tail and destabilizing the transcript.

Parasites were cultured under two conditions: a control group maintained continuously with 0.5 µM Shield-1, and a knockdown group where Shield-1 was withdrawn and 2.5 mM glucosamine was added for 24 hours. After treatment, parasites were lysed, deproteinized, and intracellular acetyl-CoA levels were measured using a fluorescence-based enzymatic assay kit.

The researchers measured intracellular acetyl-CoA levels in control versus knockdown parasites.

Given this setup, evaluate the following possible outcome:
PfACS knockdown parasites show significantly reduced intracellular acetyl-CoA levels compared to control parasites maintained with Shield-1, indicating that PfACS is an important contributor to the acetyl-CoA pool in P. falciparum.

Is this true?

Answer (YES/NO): YES